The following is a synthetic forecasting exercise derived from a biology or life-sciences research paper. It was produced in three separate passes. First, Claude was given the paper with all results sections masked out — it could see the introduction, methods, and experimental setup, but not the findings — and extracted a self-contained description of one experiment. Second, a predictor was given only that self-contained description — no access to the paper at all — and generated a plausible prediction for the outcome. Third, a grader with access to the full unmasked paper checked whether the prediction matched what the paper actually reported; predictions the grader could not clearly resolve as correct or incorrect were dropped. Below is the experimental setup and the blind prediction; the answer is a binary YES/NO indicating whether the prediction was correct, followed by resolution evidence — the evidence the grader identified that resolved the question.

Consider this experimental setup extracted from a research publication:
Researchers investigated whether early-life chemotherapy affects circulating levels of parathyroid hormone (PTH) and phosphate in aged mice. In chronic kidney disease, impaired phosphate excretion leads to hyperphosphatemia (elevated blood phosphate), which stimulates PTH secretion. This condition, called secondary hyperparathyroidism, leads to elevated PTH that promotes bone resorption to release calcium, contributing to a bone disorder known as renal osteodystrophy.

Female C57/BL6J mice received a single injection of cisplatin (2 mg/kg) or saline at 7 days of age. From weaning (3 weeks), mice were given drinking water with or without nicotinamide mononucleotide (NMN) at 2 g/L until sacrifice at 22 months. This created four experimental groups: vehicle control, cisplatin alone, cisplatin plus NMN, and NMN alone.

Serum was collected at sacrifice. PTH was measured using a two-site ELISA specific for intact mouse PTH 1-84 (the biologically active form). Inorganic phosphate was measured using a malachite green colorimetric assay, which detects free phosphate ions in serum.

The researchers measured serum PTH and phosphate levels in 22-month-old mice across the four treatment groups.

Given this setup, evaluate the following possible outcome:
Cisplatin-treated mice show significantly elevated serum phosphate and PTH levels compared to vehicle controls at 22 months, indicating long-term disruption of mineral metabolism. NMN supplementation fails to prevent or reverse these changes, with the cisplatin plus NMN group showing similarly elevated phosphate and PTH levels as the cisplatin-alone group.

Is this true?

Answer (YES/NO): NO